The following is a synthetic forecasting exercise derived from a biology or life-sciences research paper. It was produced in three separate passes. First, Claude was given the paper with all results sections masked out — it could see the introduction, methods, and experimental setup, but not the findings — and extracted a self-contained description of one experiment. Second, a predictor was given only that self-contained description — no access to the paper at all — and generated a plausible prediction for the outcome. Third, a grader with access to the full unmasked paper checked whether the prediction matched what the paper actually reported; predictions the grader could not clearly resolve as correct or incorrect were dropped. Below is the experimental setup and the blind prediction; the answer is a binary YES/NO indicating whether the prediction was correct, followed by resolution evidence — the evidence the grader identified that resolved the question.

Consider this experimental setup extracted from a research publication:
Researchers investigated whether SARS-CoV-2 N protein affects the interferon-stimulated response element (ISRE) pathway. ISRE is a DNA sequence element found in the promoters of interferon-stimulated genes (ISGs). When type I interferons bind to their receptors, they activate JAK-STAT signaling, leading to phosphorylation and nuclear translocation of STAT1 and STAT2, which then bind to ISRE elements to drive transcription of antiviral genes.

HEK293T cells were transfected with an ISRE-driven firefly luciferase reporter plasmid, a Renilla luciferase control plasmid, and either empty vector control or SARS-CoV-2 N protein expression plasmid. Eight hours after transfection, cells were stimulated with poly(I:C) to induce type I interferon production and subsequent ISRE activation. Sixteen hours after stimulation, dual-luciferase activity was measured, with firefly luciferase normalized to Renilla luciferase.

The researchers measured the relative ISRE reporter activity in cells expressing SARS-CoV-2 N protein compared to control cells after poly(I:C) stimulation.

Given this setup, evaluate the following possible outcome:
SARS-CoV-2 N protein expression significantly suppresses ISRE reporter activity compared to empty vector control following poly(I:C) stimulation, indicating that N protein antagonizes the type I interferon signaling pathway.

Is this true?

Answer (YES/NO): NO